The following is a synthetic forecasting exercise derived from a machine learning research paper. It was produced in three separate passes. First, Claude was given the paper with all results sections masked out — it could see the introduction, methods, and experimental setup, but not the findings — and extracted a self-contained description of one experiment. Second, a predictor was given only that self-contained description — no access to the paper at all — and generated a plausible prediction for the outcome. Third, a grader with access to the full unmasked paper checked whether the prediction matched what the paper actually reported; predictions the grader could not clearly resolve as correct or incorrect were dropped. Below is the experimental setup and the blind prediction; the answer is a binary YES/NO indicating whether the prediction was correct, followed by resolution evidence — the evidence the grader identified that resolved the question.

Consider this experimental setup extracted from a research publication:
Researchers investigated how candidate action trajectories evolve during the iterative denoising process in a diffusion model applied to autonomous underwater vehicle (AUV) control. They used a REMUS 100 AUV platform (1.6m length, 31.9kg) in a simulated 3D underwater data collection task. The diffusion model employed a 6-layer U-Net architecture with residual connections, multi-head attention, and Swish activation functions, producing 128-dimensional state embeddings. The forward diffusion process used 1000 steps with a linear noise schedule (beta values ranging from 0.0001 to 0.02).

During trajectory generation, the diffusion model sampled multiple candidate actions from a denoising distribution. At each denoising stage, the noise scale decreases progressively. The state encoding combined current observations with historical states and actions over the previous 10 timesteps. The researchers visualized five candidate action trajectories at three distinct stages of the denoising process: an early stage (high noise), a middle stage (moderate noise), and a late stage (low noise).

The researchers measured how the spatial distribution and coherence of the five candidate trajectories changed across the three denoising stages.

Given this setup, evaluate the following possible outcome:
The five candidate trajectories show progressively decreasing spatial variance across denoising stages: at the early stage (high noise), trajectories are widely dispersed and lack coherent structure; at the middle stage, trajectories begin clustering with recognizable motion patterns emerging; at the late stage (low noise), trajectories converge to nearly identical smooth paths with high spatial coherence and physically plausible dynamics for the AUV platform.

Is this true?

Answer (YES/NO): NO